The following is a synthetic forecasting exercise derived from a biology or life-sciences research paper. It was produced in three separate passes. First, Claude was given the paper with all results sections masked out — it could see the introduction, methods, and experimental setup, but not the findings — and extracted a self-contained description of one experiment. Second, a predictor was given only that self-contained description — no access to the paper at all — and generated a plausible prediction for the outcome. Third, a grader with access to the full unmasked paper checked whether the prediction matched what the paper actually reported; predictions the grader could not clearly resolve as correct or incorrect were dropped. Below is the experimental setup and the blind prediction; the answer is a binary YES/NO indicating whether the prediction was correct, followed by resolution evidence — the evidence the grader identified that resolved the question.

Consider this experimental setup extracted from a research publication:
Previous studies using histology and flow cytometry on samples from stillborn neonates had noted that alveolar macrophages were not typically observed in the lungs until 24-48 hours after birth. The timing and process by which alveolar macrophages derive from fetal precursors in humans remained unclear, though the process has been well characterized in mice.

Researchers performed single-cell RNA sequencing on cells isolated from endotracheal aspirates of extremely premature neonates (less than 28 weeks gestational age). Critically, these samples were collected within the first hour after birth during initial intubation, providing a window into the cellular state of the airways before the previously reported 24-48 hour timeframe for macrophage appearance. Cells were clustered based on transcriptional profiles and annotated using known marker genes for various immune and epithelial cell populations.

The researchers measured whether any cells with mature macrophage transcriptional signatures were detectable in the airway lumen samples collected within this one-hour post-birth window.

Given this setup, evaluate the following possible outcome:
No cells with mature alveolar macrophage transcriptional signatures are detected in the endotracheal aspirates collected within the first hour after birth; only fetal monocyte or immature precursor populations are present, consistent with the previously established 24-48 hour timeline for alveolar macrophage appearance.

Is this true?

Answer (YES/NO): NO